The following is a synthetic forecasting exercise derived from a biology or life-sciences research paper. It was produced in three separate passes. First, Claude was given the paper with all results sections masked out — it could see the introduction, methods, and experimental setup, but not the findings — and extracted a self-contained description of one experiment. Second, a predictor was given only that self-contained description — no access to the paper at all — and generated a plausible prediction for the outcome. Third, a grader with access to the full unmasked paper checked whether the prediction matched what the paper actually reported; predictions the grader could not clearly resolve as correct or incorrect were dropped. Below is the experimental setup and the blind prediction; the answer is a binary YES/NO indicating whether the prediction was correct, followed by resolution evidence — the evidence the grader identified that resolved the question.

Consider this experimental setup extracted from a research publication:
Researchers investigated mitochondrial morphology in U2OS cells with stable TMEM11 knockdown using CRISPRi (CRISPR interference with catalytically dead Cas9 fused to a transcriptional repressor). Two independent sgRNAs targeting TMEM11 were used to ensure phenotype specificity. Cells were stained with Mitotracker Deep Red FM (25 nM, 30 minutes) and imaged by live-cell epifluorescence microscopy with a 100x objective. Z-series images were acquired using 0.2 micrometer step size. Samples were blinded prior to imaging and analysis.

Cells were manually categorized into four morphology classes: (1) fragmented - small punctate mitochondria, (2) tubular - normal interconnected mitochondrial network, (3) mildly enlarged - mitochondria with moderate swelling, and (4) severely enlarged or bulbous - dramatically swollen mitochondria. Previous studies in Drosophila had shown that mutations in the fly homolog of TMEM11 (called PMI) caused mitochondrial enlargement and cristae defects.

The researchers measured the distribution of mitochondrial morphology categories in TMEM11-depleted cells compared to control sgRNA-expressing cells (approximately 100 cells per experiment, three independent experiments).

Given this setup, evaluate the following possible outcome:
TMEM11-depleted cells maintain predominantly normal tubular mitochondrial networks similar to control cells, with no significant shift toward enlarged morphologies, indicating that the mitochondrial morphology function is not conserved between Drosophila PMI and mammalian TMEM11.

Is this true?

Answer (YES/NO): NO